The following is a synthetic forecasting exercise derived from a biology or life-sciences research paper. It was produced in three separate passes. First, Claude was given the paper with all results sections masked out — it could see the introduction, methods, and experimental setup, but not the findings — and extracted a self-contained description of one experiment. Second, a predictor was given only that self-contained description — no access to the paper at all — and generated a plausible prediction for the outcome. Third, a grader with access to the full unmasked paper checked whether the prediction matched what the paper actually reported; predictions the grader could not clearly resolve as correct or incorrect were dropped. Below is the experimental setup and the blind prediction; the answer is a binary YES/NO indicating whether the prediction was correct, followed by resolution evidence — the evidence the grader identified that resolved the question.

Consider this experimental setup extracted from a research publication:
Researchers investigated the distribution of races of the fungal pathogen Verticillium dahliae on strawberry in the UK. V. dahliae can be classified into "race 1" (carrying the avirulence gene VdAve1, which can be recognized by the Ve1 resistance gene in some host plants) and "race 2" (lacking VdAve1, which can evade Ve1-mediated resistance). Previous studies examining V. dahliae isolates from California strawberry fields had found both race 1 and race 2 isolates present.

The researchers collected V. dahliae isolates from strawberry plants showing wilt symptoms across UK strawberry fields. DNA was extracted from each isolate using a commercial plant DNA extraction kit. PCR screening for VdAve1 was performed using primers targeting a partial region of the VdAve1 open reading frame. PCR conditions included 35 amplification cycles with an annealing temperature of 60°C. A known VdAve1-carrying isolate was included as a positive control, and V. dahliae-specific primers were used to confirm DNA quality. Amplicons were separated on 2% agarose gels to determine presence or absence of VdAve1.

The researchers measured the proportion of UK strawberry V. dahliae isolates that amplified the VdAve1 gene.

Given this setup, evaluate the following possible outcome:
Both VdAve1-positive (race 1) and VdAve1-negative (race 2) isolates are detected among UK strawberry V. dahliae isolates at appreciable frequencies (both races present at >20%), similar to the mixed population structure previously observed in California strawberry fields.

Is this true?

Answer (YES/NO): NO